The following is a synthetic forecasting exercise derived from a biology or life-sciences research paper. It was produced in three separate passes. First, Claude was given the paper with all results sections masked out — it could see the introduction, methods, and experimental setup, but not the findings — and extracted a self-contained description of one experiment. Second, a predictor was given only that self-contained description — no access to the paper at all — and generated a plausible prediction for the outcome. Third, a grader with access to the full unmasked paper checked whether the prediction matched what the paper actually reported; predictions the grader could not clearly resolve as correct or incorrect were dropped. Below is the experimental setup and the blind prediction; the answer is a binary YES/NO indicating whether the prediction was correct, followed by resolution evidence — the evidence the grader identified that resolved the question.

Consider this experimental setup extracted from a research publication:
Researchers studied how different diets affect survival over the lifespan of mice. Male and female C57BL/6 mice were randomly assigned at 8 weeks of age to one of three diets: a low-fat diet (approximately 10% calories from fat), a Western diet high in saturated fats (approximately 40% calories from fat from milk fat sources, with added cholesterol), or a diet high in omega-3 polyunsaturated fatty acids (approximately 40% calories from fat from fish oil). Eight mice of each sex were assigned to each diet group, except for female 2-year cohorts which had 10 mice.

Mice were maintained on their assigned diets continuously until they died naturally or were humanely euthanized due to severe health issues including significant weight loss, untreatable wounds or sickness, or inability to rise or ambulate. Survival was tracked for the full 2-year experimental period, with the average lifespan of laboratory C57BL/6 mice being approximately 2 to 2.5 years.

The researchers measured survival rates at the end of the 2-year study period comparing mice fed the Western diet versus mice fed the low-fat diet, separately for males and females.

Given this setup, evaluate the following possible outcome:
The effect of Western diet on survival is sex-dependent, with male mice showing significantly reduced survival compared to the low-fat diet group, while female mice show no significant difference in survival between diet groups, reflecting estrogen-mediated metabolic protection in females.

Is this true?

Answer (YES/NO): NO